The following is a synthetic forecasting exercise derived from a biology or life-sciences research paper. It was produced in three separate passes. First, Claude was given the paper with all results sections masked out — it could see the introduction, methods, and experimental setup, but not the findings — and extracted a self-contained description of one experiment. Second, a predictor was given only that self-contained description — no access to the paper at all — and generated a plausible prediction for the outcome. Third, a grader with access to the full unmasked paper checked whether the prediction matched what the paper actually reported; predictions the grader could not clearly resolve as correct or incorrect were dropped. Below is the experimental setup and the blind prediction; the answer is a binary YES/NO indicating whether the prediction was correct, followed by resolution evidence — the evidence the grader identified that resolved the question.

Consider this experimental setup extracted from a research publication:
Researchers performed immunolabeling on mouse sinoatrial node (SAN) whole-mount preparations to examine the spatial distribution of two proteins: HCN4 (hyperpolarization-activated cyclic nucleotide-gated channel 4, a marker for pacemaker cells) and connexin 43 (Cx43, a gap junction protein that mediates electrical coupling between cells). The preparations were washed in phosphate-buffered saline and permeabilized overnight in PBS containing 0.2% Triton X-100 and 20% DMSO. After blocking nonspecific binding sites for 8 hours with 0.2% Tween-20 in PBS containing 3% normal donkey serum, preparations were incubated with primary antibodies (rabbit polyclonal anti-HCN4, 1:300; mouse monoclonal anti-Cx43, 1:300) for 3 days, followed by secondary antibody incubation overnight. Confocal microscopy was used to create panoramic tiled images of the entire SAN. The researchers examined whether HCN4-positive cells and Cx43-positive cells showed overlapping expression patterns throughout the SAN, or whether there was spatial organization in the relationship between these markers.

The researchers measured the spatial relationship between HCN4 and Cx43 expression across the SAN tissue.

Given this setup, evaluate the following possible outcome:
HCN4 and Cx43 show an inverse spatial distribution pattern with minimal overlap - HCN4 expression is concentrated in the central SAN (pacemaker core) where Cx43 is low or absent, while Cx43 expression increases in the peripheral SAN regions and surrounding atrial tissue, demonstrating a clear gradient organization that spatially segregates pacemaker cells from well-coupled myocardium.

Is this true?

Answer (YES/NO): YES